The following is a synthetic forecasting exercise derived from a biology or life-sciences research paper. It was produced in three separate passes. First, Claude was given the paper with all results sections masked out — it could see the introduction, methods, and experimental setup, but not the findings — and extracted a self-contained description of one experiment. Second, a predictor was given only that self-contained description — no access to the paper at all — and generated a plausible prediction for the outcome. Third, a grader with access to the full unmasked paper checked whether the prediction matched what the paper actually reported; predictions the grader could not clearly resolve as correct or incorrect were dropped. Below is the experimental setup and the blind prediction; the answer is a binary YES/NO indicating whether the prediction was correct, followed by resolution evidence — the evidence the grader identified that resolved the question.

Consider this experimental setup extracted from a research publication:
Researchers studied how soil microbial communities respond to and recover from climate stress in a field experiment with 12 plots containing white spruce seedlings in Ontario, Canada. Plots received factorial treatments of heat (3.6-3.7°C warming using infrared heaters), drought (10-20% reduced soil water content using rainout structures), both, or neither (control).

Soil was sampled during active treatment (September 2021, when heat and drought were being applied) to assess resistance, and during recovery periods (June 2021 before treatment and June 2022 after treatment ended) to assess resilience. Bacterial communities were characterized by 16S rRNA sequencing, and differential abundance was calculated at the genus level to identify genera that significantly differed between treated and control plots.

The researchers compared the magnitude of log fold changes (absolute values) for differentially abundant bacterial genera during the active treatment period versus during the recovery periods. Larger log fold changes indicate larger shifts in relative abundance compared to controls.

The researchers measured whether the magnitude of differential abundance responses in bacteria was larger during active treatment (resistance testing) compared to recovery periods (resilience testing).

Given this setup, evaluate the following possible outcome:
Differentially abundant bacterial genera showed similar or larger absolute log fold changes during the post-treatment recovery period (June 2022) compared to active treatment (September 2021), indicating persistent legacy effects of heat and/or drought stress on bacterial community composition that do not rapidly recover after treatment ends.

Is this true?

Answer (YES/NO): YES